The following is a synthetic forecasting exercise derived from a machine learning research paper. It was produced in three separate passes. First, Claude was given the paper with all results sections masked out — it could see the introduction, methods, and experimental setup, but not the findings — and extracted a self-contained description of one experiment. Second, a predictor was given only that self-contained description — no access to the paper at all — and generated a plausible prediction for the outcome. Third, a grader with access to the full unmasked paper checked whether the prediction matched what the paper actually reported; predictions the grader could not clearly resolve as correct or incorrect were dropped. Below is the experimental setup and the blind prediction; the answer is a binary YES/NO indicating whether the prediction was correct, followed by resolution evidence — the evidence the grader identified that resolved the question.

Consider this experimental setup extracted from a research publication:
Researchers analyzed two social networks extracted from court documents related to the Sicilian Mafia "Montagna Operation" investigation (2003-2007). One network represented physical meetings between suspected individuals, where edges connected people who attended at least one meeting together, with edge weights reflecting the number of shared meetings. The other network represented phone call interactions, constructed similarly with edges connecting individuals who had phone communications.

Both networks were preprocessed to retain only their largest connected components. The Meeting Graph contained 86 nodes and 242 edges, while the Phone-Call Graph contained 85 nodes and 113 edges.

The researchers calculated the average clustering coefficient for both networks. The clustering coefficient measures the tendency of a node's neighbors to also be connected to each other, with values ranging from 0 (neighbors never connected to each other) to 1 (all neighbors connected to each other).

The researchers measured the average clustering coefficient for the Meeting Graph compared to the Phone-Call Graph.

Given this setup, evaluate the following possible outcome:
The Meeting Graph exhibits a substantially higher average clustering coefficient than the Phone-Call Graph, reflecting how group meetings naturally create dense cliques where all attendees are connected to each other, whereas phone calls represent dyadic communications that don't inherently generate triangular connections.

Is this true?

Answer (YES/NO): YES